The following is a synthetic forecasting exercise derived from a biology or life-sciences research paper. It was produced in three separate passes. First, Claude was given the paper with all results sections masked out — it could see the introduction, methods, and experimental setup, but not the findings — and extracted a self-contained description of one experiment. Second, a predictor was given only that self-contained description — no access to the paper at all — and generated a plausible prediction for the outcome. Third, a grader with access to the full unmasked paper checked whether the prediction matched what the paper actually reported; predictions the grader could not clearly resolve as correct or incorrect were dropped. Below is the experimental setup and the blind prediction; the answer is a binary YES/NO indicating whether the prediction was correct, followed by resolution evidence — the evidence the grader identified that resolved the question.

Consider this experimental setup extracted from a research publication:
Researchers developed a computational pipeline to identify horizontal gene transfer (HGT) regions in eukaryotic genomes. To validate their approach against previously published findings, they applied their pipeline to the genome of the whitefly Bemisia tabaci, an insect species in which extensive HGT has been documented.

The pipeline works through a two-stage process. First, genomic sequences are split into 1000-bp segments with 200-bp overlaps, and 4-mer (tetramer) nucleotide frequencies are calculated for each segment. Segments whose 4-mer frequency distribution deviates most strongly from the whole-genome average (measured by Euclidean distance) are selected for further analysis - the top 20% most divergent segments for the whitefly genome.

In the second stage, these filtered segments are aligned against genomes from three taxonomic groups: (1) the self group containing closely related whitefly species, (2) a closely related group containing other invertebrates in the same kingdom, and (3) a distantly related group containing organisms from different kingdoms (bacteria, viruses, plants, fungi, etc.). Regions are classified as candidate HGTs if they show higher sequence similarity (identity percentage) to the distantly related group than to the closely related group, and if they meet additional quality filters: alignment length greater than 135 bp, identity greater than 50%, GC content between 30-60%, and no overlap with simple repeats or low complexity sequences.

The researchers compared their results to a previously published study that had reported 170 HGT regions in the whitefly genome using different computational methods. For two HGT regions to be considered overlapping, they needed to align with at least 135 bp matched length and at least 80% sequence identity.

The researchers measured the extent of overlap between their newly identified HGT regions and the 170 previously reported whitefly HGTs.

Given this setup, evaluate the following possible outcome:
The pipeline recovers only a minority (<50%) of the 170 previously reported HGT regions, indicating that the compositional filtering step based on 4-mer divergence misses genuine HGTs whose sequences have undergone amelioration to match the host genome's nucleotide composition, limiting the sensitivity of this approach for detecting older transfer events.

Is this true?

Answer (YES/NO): YES